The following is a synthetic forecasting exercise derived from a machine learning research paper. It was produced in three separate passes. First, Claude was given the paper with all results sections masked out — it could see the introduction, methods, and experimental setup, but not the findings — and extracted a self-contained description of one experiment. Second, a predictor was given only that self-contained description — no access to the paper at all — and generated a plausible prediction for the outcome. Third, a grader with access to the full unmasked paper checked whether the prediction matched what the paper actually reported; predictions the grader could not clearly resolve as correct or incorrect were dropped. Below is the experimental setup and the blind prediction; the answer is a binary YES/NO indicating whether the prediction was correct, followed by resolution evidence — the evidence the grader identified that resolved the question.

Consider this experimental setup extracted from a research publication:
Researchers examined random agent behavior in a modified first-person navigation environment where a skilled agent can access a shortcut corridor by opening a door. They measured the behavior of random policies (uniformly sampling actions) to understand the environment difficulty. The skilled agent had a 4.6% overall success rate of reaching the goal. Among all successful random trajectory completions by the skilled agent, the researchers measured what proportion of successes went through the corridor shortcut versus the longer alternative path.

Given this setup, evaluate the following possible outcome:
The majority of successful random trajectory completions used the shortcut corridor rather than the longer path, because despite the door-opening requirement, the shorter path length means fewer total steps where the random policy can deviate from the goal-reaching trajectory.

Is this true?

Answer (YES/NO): YES